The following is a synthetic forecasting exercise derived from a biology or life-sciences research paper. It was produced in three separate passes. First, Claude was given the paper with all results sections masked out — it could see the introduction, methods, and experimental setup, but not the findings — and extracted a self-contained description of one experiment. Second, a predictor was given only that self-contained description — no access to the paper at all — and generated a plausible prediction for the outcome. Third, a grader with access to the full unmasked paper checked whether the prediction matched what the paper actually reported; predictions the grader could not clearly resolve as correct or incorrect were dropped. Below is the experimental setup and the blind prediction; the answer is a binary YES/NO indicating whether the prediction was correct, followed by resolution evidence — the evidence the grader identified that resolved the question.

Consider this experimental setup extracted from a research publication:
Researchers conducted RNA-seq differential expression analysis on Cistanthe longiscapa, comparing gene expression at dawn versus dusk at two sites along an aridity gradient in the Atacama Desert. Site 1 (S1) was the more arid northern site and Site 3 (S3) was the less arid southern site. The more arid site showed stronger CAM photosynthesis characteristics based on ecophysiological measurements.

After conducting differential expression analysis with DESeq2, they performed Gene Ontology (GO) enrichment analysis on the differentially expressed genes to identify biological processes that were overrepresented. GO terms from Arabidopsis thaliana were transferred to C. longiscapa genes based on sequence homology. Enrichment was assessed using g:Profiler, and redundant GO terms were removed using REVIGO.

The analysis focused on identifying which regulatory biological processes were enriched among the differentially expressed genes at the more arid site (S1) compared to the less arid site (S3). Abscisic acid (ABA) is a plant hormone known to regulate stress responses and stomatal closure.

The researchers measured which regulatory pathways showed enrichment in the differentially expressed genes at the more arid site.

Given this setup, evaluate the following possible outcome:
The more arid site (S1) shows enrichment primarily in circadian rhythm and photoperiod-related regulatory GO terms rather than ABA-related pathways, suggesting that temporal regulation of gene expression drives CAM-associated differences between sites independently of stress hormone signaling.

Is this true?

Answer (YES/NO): NO